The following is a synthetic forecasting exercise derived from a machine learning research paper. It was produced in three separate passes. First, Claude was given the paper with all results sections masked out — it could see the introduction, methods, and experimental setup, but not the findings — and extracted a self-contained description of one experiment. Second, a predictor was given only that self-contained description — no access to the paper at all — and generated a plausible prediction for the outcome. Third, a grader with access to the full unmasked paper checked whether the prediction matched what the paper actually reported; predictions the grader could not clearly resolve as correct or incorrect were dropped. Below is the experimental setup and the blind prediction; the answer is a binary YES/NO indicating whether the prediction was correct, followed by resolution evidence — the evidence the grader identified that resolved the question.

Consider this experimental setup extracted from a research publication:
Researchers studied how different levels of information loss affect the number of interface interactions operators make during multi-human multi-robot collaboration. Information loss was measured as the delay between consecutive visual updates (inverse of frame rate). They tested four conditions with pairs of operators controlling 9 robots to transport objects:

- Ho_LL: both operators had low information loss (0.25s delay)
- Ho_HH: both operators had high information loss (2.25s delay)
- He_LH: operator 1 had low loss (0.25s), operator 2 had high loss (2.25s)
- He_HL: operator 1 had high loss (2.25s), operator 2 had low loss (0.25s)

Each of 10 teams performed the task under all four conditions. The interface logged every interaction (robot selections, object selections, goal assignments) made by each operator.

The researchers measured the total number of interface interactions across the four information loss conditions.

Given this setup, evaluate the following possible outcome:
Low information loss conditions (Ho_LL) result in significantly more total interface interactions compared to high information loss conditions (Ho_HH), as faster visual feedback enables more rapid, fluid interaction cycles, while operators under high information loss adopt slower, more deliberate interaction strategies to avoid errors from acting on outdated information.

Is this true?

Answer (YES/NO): NO